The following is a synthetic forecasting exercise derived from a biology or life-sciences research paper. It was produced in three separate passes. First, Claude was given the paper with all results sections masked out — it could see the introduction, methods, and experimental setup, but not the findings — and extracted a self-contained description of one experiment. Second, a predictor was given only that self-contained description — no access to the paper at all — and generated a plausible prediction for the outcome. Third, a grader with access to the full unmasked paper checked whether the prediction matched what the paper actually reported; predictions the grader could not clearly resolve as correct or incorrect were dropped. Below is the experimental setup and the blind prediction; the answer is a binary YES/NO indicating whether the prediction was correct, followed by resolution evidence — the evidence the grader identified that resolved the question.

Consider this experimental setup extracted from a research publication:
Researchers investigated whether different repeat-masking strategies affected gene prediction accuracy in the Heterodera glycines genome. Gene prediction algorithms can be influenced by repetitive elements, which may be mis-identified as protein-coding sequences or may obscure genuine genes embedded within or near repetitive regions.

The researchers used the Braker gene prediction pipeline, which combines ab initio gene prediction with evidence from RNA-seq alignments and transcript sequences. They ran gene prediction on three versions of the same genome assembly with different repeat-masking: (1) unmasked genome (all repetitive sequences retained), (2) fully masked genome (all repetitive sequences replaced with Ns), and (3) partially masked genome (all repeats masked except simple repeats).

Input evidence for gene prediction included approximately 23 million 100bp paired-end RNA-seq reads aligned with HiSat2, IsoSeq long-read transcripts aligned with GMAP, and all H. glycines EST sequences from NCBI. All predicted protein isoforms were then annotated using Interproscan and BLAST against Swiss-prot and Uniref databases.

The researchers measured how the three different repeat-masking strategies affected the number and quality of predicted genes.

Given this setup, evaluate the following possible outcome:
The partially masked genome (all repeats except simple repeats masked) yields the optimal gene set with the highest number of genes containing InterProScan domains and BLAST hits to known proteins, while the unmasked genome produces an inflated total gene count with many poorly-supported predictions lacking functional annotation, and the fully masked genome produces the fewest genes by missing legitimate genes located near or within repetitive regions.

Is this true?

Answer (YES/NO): NO